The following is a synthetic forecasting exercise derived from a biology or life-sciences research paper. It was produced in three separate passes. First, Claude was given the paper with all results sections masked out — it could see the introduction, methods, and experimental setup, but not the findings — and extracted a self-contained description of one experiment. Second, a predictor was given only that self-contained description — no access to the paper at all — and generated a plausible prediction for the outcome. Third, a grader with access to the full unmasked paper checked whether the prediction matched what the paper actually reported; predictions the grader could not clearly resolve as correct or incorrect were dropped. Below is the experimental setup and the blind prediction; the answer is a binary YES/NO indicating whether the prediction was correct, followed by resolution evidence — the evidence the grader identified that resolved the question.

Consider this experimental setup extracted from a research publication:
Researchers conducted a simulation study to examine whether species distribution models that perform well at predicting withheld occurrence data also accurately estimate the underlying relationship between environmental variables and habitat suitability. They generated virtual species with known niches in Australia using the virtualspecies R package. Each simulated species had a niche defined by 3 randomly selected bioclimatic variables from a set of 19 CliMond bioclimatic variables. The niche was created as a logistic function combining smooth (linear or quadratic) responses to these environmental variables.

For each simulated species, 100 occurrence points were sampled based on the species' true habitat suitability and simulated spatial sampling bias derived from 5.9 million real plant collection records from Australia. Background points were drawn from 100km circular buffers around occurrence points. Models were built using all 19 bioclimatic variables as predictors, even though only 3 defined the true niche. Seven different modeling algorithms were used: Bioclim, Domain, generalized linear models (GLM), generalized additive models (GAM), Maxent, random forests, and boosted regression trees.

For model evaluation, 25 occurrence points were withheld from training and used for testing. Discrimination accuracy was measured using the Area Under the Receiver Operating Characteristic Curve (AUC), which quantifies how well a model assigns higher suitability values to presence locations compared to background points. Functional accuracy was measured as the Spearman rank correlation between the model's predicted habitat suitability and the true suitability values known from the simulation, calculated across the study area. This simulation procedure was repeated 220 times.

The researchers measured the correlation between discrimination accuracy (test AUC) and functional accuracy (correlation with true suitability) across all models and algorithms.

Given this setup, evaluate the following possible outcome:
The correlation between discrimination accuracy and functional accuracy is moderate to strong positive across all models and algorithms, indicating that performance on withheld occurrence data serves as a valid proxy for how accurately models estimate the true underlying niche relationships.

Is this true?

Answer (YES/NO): NO